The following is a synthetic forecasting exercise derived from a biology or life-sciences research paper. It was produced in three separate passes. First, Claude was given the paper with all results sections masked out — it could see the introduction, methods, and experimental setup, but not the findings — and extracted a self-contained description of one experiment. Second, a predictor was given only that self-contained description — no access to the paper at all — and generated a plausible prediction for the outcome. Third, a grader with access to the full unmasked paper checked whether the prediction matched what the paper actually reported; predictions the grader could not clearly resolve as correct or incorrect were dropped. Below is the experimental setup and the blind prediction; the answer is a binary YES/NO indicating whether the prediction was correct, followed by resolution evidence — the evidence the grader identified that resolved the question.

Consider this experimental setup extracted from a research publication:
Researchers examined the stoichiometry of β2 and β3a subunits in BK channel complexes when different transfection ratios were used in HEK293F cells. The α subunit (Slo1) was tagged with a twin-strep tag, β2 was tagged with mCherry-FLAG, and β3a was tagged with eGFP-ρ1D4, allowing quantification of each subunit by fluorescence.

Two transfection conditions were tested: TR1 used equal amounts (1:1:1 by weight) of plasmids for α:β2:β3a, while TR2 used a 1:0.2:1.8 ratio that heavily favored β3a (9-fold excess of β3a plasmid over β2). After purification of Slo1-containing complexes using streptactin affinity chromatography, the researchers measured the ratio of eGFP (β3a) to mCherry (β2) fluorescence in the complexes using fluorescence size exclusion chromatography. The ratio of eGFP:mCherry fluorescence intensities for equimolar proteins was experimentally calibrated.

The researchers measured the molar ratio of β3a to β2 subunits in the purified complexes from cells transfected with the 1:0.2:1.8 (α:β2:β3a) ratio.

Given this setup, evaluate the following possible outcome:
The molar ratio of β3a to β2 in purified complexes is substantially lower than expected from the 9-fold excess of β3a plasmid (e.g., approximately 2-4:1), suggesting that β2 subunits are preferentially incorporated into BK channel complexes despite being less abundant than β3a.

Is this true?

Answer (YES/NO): NO